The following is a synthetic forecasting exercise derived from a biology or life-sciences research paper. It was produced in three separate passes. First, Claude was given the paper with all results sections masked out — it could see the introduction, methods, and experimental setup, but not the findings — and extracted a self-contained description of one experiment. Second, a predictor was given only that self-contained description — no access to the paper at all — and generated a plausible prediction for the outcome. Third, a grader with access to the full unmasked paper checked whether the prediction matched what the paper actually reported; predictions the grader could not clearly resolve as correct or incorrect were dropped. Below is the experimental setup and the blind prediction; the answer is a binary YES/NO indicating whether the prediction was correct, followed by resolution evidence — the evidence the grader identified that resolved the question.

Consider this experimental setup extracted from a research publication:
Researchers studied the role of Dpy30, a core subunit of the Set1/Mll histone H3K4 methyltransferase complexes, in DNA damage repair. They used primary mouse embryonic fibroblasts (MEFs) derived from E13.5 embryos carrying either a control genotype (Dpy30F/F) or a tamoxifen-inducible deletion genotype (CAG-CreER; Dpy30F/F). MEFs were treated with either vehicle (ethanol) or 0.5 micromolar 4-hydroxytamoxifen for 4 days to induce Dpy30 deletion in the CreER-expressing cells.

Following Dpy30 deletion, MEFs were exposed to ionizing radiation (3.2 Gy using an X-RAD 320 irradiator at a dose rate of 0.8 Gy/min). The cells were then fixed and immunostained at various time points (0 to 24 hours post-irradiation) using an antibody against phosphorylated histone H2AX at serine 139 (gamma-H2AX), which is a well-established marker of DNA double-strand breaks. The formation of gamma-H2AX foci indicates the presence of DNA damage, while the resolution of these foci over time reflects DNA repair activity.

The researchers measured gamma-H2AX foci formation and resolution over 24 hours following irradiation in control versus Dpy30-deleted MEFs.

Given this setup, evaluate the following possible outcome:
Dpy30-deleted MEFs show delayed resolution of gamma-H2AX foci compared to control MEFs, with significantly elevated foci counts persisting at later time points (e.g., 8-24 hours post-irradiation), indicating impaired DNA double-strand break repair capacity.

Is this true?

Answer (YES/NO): YES